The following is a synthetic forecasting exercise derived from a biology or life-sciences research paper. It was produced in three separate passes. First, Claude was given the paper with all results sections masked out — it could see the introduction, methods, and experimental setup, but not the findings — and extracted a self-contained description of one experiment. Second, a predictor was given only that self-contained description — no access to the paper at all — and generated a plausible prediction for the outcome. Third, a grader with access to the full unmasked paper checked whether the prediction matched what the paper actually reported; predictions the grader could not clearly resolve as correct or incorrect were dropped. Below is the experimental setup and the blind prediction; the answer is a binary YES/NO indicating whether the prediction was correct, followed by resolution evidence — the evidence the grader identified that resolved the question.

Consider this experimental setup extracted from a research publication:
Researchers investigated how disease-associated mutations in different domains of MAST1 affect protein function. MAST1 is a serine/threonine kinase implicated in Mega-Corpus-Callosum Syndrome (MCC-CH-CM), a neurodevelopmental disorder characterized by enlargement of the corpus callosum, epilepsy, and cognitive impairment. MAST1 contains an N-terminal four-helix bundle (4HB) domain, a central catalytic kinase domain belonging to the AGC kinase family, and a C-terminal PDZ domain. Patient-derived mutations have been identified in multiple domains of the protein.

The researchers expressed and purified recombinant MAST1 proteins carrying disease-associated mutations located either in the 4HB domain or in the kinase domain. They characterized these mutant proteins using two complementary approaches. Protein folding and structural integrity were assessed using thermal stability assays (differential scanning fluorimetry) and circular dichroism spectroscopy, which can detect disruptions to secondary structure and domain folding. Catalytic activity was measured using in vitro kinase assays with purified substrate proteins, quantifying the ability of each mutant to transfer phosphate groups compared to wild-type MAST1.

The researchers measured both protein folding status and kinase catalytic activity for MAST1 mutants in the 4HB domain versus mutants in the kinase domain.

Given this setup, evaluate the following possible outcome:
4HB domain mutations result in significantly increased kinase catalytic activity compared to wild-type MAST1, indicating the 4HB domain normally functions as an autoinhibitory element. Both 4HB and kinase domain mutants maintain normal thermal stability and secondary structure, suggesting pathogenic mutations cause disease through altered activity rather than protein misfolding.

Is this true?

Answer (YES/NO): NO